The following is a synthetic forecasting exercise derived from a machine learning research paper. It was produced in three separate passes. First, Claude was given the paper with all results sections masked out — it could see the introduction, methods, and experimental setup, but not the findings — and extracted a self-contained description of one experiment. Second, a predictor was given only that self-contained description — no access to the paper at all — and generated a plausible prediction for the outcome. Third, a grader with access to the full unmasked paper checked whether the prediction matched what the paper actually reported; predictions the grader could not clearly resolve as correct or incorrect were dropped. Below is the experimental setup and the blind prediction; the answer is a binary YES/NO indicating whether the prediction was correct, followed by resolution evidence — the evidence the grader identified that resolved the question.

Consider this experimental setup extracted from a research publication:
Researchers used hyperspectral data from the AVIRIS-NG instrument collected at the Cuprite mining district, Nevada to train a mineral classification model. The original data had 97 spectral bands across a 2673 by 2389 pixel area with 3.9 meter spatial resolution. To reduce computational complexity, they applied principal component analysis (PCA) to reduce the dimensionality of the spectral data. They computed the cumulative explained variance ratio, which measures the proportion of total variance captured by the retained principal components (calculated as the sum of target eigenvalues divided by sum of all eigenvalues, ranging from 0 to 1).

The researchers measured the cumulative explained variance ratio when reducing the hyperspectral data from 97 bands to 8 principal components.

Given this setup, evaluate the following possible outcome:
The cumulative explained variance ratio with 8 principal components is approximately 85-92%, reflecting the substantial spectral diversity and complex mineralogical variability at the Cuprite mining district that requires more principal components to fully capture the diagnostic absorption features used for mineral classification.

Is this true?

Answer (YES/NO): NO